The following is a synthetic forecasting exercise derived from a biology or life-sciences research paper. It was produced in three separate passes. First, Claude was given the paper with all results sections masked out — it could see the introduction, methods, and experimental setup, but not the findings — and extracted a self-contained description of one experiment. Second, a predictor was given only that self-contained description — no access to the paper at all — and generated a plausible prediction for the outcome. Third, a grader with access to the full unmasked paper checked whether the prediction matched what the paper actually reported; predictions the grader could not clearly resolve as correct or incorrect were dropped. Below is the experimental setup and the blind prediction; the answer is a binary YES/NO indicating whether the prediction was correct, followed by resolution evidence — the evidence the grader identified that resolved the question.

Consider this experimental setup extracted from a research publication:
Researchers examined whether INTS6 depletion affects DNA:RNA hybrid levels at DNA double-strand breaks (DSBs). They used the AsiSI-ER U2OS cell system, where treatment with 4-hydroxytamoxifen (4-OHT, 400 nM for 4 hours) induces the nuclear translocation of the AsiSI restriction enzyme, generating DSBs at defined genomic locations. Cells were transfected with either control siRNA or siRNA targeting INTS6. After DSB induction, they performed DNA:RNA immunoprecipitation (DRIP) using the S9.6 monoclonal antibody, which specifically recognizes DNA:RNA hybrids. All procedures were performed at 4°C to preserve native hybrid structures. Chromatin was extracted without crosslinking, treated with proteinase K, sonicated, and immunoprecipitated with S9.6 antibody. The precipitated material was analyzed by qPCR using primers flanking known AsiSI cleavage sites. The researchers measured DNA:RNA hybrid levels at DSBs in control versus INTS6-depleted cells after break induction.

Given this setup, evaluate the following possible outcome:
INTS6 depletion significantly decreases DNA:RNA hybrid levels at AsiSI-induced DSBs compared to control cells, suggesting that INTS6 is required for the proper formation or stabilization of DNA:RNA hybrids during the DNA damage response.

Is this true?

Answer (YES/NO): NO